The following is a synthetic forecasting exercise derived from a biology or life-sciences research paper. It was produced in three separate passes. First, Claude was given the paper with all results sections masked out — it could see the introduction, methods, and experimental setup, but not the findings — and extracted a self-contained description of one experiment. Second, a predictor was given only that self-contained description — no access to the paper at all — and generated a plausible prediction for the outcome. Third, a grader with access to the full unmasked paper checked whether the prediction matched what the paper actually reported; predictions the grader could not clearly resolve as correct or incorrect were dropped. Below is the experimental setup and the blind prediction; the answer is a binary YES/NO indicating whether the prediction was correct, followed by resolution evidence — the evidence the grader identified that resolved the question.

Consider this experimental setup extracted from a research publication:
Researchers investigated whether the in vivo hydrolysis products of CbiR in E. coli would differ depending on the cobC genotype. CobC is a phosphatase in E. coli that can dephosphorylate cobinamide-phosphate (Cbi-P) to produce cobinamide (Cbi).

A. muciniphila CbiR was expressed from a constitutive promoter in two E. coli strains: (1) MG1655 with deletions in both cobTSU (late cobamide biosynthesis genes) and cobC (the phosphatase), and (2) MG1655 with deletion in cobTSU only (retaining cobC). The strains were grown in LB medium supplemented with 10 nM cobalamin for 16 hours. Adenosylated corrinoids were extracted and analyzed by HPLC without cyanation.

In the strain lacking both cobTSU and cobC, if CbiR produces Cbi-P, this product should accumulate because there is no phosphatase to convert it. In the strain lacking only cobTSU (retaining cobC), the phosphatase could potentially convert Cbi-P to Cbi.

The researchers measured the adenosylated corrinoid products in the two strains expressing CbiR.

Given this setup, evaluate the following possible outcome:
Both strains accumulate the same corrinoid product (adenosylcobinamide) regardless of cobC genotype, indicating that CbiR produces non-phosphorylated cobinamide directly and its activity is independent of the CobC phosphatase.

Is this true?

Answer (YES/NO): NO